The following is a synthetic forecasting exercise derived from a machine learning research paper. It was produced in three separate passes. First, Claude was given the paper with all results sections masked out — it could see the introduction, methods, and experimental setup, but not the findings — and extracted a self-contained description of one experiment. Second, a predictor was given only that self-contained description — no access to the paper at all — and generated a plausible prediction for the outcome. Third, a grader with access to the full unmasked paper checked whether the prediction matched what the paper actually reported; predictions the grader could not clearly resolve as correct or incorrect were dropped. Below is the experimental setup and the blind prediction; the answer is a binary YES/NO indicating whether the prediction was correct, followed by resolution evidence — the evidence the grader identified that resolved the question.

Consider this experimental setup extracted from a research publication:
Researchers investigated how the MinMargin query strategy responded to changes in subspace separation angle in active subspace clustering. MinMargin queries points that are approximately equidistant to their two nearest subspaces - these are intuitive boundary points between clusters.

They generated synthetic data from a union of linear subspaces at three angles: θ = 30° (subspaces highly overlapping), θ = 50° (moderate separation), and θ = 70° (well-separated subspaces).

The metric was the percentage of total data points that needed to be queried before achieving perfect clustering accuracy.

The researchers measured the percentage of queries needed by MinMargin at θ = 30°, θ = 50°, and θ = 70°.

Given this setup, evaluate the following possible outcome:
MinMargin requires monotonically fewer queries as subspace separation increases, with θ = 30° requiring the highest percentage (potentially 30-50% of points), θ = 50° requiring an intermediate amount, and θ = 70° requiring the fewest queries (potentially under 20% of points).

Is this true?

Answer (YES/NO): NO